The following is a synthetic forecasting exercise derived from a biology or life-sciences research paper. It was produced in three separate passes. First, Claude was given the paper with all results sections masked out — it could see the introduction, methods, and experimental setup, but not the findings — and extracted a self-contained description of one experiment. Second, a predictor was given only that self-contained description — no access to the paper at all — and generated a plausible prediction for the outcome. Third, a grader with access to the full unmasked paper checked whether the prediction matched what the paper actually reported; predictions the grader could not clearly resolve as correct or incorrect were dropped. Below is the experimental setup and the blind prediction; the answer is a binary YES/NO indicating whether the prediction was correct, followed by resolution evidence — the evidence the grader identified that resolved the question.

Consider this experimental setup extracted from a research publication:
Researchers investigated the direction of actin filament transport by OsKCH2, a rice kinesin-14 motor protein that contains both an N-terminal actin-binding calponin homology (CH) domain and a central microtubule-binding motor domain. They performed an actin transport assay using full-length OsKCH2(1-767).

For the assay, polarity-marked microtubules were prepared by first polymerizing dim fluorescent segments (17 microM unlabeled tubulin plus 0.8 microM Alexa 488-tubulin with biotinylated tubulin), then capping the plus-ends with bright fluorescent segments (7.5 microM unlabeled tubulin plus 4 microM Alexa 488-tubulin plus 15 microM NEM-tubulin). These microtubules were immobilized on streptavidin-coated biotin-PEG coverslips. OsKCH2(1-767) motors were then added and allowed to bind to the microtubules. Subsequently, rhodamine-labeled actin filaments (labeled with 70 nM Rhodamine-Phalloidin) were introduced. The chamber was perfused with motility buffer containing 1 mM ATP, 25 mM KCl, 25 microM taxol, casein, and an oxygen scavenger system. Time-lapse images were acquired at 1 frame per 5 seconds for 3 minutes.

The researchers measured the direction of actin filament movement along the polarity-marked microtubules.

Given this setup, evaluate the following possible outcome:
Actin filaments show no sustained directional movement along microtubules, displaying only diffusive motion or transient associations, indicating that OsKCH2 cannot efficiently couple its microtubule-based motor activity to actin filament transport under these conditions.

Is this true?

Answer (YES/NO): NO